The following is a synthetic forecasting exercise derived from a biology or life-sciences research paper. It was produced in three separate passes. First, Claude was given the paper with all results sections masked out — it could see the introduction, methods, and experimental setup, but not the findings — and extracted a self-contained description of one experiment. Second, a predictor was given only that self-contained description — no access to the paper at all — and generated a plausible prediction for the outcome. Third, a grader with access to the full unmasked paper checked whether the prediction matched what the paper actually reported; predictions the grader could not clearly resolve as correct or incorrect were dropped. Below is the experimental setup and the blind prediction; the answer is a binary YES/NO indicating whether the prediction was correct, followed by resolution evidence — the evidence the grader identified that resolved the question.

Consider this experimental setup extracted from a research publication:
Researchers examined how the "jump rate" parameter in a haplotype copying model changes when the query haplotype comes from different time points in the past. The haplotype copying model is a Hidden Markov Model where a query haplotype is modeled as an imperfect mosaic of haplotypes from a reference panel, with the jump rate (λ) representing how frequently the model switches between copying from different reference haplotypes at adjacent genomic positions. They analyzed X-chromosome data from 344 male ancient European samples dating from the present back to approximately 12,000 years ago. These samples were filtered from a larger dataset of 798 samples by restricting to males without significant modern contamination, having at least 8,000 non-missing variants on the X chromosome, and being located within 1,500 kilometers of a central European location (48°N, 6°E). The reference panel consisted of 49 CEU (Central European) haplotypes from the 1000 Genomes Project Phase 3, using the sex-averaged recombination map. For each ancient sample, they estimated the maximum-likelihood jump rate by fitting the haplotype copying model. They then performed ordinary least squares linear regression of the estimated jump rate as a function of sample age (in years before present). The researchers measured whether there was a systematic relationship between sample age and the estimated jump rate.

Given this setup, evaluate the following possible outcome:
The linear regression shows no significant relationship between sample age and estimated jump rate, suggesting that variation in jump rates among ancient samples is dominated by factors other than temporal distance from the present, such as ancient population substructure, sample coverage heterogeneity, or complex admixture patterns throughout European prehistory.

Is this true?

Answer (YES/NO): NO